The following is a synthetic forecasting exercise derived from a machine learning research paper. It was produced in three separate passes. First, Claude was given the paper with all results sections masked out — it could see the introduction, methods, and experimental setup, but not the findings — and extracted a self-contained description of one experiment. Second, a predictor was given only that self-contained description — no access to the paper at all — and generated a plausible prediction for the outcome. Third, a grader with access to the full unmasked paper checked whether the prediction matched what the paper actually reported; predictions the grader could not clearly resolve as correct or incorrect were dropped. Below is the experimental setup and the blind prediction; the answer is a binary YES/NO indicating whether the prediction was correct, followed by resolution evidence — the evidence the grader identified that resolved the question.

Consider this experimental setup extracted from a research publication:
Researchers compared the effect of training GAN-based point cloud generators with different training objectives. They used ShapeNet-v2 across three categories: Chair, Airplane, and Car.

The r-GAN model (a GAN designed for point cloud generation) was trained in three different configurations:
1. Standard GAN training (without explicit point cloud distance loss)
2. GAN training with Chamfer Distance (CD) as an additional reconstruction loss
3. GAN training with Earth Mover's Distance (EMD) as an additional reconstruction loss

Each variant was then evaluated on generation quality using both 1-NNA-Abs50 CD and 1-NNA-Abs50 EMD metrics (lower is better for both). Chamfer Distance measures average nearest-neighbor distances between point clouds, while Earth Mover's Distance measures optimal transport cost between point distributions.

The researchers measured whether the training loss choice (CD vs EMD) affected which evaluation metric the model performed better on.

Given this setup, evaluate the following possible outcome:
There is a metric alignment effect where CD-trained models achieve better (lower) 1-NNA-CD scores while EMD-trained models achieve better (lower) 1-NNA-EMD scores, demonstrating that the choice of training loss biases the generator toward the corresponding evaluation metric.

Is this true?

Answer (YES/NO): YES